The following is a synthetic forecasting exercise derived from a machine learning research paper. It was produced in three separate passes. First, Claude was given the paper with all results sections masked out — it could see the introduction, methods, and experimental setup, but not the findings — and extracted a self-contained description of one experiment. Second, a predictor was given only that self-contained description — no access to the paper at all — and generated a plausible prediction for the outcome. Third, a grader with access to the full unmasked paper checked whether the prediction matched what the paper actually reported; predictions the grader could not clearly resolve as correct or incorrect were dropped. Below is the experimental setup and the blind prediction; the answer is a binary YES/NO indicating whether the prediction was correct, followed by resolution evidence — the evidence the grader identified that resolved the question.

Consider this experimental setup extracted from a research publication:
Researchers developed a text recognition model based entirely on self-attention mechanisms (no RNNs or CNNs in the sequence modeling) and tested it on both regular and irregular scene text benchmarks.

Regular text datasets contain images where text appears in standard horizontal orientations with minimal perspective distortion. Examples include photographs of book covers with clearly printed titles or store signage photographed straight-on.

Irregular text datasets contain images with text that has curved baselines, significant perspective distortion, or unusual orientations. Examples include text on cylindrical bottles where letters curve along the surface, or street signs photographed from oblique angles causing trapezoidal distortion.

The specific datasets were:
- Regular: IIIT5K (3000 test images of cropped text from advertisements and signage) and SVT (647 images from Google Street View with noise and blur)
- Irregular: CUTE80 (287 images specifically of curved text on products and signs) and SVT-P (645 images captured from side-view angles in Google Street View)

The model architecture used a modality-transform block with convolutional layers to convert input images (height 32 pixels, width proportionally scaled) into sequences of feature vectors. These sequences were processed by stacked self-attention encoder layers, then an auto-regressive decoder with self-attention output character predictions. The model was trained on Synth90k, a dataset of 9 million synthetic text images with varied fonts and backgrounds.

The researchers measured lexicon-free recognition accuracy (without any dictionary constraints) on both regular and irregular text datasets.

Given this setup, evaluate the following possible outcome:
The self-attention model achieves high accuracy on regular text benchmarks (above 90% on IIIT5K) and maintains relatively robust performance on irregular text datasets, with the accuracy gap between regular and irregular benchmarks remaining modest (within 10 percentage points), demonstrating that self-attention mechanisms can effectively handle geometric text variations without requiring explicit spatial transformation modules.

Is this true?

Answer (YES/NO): YES